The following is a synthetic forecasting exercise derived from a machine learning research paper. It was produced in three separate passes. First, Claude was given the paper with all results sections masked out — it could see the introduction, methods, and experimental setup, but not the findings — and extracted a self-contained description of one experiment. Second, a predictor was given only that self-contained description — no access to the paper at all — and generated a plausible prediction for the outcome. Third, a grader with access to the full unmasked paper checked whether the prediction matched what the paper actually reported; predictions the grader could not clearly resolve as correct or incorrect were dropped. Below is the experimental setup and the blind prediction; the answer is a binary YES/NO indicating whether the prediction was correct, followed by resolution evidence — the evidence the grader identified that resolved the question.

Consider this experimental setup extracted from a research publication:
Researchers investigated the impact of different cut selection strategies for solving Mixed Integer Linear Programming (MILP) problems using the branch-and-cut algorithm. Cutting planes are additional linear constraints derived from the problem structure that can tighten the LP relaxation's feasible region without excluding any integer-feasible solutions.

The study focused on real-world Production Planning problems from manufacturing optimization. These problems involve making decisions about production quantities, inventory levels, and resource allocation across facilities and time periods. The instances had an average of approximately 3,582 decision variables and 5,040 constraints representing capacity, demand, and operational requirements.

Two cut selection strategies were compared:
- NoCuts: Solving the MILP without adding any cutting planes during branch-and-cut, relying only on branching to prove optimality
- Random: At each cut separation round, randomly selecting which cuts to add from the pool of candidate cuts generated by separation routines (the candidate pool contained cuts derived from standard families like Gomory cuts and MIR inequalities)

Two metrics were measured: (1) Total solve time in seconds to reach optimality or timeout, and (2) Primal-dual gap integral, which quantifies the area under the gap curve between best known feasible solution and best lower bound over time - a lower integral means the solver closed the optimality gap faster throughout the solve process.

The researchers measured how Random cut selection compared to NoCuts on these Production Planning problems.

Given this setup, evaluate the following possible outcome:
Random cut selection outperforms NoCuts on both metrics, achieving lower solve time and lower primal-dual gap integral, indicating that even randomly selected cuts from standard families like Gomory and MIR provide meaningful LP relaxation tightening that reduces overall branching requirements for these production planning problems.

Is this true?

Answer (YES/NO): NO